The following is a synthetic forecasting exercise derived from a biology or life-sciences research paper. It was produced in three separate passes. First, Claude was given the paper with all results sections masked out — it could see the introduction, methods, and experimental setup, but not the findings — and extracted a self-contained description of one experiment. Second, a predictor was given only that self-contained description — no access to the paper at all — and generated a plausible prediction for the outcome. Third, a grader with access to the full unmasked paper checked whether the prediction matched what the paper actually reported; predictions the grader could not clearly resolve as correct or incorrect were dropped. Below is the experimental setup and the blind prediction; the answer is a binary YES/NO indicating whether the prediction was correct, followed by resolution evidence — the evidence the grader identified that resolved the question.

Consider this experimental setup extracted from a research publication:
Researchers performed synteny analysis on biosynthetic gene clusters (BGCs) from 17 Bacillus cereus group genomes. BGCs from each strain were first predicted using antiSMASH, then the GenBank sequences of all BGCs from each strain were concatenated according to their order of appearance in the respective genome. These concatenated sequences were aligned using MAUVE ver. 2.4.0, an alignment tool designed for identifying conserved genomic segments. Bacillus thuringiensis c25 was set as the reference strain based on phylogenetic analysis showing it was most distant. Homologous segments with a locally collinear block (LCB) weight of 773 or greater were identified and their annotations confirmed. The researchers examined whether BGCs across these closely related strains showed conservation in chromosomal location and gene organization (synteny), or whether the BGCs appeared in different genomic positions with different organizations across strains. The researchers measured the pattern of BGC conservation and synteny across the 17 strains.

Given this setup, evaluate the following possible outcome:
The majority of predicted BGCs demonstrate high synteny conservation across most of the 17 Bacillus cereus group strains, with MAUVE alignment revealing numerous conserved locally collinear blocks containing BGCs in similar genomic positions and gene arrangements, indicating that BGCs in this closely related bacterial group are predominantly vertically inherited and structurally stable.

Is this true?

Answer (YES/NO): NO